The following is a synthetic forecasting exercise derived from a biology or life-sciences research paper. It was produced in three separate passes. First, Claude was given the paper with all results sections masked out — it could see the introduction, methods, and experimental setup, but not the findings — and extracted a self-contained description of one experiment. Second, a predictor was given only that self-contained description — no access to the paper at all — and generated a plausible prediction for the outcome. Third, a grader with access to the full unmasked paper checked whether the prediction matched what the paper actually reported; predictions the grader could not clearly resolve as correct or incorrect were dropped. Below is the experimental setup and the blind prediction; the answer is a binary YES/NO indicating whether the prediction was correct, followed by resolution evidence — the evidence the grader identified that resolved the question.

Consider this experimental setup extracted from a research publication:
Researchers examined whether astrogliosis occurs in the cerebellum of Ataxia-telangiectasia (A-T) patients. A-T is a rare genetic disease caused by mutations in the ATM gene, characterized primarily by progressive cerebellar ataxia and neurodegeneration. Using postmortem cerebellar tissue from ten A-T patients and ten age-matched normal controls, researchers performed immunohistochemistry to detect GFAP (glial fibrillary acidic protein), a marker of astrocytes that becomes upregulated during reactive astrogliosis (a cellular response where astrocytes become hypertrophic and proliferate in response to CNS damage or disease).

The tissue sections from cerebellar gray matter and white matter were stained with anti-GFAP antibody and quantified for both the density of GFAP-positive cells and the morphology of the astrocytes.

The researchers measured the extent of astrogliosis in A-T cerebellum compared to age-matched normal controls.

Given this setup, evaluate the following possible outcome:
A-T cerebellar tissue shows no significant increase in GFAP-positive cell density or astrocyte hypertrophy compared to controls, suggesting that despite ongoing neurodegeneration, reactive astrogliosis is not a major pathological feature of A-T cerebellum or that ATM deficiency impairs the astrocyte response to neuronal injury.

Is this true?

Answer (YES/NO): NO